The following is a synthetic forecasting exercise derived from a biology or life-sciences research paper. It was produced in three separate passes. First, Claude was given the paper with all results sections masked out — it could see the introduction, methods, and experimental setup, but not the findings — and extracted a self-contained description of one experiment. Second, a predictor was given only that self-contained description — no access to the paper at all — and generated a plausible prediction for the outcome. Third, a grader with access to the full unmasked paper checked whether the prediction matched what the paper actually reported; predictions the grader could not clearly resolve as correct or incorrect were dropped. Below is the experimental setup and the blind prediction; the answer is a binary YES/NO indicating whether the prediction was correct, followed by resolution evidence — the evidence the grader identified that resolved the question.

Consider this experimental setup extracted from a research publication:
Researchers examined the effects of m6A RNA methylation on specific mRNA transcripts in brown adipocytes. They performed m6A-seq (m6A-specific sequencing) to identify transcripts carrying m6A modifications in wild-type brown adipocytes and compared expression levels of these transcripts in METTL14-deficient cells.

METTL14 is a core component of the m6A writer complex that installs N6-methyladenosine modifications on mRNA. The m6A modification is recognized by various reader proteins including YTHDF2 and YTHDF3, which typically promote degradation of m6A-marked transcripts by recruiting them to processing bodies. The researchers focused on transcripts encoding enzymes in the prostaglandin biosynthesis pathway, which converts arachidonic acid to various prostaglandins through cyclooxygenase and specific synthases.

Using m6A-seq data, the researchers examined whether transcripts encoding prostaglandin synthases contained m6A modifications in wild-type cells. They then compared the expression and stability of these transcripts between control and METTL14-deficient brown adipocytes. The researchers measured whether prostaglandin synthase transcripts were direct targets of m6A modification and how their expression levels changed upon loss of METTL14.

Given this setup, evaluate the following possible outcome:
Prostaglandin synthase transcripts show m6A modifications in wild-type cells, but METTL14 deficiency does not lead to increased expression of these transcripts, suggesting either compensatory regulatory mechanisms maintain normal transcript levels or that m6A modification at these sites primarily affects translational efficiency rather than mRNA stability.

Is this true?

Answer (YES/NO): NO